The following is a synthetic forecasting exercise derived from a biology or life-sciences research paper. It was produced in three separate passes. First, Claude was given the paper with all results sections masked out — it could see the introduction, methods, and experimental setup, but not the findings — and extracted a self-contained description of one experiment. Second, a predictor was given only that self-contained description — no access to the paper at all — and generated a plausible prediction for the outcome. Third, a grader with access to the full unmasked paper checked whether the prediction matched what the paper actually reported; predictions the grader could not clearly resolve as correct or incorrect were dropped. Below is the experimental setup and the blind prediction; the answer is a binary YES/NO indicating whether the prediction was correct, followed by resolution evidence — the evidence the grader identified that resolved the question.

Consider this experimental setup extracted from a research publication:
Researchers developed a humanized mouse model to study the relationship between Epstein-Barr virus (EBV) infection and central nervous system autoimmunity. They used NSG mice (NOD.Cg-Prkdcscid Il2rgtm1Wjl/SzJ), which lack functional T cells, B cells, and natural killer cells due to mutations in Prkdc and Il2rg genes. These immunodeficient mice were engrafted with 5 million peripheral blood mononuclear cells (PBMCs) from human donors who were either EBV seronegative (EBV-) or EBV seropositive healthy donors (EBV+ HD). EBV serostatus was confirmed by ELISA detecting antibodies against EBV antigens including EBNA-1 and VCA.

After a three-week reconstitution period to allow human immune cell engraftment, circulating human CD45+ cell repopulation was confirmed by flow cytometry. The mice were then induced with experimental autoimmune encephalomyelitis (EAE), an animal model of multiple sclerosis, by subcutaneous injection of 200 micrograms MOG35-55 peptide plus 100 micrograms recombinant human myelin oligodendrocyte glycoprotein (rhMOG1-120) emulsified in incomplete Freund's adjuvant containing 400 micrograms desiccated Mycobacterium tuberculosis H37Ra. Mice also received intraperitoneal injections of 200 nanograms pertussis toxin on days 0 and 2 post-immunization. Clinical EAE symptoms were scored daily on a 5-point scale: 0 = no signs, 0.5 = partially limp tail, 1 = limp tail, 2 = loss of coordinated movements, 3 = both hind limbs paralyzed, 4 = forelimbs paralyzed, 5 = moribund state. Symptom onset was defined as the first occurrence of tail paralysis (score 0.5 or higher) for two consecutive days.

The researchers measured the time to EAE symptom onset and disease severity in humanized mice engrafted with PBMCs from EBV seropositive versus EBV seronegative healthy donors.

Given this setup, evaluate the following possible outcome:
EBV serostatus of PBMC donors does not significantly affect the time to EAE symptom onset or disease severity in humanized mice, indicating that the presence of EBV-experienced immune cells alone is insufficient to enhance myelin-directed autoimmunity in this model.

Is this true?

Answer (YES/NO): NO